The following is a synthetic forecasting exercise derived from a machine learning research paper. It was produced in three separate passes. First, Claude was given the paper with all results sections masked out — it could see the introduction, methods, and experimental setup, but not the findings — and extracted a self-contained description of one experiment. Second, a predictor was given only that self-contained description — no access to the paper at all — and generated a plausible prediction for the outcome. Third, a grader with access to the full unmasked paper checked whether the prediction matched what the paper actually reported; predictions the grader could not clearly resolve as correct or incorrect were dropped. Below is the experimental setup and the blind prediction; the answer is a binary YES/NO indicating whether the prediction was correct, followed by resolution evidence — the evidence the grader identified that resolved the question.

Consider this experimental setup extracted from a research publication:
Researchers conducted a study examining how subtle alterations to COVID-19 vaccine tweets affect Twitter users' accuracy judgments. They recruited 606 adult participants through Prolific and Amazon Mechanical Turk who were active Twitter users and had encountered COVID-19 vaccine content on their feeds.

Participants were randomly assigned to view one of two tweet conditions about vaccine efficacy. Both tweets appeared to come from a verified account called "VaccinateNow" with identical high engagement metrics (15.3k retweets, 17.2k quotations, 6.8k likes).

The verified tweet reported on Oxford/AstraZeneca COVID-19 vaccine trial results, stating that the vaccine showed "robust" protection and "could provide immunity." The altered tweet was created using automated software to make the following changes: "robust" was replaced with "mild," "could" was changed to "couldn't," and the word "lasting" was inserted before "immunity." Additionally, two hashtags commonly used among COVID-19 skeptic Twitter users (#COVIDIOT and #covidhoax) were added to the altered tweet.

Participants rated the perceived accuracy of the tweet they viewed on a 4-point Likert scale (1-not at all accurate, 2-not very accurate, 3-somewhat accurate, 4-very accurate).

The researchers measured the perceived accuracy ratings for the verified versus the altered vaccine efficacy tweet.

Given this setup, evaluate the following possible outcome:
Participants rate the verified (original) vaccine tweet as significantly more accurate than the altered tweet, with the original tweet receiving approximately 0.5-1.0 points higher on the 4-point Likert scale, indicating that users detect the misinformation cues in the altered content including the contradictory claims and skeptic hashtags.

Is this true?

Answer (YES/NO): NO